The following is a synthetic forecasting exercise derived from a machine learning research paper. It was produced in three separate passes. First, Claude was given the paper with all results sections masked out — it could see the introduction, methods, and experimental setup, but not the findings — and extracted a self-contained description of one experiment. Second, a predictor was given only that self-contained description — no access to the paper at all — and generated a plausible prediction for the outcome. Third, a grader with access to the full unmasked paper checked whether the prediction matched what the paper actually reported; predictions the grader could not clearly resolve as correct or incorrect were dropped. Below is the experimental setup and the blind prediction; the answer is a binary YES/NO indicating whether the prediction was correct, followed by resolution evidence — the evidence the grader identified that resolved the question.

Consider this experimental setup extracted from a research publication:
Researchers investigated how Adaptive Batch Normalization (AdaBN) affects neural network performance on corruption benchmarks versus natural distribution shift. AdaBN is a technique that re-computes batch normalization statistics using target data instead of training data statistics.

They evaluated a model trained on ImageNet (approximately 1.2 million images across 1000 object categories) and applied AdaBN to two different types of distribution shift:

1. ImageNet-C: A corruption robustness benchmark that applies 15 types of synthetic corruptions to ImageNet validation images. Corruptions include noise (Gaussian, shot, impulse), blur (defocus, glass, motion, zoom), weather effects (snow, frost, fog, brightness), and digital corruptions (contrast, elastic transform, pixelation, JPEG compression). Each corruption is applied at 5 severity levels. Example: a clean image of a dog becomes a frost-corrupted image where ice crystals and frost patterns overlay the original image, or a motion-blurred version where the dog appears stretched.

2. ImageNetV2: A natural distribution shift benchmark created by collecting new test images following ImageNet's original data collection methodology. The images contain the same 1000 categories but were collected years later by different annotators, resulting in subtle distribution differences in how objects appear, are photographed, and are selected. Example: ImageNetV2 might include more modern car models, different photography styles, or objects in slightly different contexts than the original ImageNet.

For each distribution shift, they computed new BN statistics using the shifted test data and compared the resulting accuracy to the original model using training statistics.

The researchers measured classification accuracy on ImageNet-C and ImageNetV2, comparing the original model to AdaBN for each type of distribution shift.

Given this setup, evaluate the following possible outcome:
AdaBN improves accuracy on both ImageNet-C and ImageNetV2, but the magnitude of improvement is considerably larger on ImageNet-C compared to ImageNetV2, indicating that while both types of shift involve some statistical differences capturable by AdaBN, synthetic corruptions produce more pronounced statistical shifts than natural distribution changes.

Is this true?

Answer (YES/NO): NO